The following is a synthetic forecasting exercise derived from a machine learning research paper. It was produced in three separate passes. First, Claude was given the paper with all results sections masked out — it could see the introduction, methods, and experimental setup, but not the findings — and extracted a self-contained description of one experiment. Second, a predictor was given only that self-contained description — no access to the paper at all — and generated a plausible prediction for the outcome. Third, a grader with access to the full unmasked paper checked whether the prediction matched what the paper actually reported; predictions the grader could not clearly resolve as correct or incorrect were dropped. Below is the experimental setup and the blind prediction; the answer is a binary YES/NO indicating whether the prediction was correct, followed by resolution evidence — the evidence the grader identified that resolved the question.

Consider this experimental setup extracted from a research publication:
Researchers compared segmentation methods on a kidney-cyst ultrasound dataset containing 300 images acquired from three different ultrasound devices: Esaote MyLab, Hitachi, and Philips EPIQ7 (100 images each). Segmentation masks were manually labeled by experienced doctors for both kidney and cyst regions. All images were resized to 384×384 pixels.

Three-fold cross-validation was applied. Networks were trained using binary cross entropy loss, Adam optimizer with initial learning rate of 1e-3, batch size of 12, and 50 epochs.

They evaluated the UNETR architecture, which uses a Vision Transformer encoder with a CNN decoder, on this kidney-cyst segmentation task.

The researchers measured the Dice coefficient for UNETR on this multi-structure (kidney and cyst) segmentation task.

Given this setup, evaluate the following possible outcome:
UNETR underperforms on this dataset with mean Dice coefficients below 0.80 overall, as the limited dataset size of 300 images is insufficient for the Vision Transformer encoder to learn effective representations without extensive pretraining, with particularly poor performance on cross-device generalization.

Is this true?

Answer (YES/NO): YES